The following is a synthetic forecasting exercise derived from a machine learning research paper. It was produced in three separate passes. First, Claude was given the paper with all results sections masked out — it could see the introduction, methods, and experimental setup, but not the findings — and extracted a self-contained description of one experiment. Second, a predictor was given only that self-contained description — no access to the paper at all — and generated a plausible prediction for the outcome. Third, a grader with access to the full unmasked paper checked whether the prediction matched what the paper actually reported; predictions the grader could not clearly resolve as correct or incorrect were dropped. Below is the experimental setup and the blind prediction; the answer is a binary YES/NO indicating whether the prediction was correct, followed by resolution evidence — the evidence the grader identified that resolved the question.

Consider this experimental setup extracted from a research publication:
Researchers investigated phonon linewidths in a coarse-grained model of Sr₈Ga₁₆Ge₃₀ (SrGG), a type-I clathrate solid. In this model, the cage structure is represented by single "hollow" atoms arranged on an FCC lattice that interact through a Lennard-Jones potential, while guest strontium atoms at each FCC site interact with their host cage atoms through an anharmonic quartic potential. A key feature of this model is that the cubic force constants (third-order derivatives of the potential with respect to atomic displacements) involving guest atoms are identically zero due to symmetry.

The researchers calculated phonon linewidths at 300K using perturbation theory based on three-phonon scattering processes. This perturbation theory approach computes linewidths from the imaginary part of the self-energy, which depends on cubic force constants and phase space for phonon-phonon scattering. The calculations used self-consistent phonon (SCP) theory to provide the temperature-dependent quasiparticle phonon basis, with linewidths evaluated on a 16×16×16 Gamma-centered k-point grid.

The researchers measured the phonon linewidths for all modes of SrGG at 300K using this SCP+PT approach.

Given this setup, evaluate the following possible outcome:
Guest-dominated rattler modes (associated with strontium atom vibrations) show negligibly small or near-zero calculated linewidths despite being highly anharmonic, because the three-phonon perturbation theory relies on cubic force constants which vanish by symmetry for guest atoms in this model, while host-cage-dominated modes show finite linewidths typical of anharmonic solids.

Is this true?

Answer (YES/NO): NO